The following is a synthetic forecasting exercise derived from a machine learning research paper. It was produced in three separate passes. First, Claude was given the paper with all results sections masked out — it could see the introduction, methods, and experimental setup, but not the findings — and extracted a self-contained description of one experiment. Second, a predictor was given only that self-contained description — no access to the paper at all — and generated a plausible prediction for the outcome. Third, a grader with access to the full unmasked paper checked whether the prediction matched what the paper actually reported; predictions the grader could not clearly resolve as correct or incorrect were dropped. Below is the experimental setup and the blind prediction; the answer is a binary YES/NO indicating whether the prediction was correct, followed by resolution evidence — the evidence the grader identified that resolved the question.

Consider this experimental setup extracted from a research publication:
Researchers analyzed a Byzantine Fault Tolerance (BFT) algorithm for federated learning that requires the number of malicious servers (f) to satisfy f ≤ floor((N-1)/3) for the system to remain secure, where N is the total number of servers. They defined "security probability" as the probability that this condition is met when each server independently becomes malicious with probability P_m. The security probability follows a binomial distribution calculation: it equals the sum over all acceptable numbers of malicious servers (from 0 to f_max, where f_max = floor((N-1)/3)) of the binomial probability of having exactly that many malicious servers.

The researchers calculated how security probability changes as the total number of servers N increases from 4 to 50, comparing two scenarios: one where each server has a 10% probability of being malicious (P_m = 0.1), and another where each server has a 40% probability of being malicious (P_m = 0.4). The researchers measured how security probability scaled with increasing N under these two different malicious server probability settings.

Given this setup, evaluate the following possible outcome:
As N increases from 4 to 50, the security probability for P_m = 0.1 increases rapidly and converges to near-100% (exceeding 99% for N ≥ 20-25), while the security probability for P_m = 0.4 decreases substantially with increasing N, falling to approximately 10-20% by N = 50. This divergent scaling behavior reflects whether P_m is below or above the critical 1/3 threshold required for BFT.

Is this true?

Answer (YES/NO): NO